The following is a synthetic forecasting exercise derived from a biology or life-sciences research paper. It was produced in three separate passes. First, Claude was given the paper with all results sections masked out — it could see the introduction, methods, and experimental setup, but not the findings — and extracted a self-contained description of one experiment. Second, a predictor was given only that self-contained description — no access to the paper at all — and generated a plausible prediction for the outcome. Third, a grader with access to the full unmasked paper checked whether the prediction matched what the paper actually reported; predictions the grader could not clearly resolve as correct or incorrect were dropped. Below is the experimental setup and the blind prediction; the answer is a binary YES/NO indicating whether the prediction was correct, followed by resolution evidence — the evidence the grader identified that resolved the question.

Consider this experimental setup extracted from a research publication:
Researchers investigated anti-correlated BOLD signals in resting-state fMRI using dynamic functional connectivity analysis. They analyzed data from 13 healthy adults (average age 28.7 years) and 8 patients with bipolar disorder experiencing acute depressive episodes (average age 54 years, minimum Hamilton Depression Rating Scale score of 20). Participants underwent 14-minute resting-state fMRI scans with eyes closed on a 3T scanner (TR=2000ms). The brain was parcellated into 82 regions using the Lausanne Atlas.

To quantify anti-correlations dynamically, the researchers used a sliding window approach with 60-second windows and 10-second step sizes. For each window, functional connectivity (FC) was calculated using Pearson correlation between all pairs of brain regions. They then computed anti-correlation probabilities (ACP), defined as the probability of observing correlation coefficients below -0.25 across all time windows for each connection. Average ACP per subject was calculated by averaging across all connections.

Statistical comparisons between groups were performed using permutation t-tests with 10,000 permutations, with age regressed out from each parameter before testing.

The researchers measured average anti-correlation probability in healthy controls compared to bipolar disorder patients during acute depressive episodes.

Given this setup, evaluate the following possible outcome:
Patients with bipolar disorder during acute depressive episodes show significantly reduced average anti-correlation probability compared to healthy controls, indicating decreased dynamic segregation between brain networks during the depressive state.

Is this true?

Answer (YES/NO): NO